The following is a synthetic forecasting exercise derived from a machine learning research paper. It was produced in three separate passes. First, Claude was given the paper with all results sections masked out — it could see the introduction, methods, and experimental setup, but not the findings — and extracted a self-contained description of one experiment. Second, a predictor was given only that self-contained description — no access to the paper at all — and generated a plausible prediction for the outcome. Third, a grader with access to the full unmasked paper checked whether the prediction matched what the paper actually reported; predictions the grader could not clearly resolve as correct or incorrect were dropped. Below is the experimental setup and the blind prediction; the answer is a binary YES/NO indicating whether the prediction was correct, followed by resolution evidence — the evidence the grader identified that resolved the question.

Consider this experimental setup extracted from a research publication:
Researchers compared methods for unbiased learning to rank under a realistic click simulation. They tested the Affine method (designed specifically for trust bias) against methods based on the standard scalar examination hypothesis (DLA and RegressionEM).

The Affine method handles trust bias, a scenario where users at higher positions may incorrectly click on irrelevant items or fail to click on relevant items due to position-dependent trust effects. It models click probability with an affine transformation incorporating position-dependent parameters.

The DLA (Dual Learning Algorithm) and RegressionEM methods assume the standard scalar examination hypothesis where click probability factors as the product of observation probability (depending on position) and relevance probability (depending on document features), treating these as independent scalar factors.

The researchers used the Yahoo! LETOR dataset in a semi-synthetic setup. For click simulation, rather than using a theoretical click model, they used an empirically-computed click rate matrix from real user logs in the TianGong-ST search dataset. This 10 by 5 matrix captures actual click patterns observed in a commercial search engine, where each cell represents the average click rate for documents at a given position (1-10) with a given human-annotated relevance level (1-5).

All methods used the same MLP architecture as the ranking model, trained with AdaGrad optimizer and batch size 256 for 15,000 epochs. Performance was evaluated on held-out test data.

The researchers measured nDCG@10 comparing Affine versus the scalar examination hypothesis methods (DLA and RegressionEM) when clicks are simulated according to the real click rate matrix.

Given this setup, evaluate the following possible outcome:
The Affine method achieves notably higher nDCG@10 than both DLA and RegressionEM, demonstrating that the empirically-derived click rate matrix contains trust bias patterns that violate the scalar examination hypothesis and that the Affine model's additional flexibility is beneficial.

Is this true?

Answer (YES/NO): YES